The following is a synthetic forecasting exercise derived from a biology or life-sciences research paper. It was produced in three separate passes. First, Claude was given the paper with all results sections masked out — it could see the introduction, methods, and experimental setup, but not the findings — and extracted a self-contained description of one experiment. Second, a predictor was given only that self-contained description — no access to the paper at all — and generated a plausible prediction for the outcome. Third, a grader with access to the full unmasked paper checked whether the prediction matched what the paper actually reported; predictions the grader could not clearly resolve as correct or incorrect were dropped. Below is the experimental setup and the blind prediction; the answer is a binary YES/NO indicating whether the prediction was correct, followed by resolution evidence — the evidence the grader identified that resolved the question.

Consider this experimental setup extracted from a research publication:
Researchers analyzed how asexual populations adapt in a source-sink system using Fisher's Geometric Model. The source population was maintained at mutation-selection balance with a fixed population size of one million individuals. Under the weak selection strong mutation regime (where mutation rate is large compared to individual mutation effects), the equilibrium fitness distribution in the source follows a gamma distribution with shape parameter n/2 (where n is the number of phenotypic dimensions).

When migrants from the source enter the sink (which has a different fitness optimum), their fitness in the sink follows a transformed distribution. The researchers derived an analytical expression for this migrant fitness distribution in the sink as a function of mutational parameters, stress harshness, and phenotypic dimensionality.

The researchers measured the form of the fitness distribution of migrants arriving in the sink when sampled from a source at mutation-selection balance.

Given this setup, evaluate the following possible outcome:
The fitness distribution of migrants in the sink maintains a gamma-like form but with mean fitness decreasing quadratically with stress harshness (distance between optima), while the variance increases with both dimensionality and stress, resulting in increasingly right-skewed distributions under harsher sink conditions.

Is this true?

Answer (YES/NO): NO